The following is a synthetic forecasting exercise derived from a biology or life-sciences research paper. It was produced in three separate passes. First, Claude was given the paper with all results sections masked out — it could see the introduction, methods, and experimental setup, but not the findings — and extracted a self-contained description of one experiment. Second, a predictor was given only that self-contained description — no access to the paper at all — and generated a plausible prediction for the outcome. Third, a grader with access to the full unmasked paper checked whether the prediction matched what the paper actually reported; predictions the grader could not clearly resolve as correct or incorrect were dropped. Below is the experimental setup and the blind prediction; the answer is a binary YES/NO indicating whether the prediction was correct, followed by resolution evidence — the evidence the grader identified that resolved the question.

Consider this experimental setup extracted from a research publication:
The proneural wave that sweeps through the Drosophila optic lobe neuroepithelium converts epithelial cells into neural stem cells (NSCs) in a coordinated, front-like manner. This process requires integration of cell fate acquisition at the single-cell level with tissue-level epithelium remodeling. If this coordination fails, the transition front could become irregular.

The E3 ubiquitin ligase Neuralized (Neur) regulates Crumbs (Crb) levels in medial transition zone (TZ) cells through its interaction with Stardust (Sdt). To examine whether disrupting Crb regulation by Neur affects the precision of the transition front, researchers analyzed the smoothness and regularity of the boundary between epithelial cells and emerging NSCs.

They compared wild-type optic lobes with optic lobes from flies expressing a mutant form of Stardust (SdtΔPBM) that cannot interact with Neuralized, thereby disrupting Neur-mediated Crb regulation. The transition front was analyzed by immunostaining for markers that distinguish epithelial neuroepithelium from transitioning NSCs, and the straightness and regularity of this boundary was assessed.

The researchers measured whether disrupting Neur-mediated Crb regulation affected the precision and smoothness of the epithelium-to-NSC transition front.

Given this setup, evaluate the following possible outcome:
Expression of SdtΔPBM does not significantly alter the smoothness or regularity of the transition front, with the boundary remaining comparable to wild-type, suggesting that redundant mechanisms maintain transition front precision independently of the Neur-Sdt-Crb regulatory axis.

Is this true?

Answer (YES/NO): NO